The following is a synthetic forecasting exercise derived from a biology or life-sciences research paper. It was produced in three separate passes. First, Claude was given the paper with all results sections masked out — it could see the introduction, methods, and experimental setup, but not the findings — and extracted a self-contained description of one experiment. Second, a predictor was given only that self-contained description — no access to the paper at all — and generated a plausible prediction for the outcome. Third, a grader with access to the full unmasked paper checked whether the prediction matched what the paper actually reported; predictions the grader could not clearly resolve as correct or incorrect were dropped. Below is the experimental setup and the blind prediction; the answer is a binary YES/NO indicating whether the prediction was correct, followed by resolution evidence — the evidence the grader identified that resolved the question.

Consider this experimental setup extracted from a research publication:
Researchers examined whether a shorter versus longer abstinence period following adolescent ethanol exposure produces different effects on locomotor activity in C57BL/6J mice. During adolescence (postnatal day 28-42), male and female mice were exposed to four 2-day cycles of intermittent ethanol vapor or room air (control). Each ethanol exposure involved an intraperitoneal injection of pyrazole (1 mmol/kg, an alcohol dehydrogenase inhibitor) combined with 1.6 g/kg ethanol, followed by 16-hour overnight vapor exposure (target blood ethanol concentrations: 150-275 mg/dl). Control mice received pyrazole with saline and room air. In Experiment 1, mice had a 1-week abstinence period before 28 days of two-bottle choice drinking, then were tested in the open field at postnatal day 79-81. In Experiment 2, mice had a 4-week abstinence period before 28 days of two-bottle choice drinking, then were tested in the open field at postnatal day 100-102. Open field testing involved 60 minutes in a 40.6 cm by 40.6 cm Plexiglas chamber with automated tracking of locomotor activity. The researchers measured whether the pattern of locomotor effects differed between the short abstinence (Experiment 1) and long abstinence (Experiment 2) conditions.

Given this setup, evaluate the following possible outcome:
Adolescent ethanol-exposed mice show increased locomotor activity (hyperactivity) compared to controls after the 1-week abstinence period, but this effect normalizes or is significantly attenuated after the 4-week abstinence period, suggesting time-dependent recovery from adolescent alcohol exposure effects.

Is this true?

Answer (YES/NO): NO